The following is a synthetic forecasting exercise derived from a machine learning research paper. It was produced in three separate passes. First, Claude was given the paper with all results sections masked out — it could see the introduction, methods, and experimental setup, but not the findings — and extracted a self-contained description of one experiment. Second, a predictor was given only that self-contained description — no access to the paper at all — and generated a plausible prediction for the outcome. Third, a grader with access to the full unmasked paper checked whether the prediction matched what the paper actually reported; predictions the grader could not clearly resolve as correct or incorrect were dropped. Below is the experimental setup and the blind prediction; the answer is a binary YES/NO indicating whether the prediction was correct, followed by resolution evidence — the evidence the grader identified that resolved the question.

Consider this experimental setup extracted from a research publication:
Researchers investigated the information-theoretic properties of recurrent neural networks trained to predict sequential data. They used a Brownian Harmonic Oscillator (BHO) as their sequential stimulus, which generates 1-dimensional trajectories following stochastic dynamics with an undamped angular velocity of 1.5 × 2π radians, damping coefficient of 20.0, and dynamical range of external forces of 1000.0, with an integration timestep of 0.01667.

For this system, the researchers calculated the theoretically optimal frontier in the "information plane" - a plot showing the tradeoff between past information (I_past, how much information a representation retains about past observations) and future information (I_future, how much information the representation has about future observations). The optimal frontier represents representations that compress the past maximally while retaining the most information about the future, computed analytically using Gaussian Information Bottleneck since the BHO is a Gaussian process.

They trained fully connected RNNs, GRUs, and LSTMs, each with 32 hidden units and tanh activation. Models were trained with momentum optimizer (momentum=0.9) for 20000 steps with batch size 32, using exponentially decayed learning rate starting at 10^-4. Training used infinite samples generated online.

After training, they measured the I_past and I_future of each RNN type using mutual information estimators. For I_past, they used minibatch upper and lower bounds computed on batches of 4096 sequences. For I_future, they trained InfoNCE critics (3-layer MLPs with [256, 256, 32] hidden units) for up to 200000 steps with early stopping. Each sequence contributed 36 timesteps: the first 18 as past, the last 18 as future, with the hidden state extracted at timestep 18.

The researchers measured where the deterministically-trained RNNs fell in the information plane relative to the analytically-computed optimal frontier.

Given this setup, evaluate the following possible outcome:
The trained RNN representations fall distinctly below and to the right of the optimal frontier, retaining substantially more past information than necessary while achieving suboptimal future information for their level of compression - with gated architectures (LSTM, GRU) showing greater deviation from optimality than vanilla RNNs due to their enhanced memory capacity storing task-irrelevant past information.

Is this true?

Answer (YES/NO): YES